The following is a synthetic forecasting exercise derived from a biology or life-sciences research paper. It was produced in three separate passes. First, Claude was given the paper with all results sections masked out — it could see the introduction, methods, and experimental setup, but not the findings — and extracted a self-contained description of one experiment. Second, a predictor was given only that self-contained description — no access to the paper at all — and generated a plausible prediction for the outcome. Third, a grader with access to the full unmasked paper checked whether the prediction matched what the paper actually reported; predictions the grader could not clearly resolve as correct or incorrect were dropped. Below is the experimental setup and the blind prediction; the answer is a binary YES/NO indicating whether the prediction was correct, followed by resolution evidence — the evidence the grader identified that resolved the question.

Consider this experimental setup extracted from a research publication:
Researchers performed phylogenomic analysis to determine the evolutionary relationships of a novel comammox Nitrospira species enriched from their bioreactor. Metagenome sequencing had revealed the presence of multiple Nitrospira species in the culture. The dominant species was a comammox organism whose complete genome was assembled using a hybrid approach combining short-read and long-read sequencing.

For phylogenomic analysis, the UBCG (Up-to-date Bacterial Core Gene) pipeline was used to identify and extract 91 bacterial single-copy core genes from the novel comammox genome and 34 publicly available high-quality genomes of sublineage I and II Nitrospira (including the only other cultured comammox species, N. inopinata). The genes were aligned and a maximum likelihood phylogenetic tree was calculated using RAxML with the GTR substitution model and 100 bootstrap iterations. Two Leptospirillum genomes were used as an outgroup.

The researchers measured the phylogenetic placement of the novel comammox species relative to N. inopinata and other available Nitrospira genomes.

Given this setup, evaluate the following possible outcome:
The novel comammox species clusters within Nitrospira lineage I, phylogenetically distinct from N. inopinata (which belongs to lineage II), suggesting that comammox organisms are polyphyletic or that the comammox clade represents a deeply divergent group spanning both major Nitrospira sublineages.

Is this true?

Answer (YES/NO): NO